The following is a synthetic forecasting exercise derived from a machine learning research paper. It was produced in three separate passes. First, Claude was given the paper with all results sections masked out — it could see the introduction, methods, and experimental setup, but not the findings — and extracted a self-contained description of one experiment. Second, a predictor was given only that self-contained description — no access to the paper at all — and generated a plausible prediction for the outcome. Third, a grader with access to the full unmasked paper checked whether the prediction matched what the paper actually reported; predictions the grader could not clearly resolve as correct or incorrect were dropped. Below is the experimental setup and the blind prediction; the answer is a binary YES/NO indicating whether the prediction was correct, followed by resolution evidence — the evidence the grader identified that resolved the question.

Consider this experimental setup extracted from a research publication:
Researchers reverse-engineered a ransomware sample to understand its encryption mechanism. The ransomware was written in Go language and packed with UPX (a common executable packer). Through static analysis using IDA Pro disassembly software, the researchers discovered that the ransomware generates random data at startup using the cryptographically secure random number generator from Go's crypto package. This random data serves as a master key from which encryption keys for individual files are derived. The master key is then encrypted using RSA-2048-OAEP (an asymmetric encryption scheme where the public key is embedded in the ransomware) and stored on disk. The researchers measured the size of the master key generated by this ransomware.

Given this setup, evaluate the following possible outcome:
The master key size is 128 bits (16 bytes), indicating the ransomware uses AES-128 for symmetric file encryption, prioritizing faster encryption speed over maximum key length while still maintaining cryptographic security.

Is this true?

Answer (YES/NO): NO